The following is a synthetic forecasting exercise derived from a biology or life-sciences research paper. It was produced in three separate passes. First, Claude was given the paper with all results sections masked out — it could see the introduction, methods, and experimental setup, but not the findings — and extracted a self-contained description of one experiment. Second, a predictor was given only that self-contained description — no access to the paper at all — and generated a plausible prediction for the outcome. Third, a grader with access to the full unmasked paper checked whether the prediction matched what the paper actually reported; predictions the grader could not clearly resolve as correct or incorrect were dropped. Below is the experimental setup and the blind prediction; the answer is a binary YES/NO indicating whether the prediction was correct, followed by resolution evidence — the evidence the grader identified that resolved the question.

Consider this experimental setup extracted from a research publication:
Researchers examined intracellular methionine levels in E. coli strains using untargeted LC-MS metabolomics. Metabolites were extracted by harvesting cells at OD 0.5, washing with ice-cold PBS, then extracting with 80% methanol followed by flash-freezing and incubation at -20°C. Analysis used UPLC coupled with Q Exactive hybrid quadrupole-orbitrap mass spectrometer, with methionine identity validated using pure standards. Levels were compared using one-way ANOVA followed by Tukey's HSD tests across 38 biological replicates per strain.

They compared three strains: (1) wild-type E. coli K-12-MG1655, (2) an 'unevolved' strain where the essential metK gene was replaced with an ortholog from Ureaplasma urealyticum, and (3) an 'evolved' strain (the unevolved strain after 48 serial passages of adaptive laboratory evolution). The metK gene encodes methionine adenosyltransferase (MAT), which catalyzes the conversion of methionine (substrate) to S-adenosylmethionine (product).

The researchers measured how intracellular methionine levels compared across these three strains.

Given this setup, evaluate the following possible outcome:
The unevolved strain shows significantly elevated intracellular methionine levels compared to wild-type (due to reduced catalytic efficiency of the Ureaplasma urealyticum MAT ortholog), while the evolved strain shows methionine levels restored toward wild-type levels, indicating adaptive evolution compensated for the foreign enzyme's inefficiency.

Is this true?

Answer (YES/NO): YES